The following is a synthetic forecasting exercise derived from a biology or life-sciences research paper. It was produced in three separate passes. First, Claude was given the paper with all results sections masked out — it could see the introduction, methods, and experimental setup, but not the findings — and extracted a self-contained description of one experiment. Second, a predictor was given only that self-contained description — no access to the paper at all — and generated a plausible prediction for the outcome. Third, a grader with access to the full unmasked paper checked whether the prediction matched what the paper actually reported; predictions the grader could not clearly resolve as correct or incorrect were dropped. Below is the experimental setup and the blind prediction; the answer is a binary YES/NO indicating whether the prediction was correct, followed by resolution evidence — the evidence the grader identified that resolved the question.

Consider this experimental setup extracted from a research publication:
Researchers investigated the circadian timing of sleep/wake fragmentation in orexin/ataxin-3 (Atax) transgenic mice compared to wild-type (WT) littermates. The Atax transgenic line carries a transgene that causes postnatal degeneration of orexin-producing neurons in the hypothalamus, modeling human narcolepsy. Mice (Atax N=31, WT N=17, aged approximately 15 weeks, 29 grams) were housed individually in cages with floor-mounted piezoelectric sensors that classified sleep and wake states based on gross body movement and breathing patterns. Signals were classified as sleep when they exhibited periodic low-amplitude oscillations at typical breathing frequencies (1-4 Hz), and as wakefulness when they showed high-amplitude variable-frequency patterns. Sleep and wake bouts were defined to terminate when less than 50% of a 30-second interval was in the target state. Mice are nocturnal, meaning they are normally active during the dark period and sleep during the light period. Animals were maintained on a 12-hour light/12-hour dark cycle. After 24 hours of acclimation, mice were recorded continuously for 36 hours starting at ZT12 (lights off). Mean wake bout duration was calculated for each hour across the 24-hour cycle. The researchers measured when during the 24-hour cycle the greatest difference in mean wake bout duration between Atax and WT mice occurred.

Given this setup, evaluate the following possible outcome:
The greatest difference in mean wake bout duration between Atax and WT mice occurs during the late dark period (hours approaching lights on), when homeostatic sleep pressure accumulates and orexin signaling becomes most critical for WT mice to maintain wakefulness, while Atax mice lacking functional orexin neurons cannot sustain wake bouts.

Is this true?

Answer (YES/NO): NO